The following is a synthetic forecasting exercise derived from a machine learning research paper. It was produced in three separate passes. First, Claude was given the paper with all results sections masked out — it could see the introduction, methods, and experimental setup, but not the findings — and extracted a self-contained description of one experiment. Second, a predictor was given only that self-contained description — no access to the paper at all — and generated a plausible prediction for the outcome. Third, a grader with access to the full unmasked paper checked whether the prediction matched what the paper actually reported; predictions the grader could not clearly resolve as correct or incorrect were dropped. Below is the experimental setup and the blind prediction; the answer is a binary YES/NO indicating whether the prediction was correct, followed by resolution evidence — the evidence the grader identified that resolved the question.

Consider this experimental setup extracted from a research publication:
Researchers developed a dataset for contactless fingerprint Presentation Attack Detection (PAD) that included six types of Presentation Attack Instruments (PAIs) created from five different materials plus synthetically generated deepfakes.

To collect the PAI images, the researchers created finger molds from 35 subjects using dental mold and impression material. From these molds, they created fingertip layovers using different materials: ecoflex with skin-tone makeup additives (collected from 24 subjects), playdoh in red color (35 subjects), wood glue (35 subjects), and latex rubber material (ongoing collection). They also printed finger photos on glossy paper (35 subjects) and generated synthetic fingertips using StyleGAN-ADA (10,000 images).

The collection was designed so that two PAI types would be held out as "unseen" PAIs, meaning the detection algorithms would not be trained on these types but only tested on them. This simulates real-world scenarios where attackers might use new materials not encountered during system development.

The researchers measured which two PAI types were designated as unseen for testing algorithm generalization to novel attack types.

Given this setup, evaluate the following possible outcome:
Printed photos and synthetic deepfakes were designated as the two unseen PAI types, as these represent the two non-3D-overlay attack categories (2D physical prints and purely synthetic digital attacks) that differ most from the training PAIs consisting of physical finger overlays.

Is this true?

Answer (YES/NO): NO